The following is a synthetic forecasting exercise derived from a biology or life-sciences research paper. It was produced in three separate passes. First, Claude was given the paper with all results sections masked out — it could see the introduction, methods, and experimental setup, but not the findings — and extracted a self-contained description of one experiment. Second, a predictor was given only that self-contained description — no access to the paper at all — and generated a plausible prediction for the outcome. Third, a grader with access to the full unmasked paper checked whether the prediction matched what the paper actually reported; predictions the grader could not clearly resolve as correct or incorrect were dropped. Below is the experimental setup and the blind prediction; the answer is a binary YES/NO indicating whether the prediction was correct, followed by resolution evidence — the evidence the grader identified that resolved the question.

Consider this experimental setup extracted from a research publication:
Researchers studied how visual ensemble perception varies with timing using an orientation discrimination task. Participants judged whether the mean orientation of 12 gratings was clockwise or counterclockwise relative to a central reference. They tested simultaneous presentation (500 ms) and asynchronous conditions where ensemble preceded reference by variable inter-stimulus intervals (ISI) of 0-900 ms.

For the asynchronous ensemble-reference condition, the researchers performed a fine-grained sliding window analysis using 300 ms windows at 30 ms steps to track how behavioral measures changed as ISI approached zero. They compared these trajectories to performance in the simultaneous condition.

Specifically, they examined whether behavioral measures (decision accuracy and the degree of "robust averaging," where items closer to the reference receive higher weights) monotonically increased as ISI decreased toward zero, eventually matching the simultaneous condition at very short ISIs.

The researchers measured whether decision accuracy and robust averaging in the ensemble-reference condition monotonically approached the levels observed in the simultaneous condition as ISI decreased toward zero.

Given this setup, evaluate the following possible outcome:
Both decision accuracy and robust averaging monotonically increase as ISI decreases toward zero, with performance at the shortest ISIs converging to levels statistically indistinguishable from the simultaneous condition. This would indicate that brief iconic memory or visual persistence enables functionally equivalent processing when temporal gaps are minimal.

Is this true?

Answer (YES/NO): NO